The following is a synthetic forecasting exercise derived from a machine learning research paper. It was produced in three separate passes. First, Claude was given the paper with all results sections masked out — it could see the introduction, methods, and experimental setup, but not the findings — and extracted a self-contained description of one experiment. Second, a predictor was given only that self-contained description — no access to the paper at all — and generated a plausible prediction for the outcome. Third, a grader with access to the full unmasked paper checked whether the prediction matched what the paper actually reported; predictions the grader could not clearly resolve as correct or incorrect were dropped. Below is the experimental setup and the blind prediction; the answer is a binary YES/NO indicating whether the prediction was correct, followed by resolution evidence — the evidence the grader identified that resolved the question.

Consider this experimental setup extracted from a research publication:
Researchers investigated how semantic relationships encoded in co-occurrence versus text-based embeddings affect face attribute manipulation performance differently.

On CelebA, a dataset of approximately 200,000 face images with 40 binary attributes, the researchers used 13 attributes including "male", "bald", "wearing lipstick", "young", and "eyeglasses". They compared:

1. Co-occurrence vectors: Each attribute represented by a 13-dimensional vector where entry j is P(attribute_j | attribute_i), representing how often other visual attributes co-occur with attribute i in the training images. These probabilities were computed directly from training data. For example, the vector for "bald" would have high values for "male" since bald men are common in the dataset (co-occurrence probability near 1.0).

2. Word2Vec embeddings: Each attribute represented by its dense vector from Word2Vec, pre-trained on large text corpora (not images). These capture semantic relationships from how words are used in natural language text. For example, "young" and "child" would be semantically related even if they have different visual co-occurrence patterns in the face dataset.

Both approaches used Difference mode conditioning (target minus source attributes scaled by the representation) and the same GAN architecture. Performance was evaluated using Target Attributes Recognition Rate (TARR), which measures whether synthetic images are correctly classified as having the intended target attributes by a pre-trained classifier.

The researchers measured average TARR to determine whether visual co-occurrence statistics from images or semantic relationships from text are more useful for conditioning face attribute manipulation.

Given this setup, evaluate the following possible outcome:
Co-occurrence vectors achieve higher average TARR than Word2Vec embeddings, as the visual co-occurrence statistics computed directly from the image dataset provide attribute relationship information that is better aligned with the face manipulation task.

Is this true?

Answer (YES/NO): NO